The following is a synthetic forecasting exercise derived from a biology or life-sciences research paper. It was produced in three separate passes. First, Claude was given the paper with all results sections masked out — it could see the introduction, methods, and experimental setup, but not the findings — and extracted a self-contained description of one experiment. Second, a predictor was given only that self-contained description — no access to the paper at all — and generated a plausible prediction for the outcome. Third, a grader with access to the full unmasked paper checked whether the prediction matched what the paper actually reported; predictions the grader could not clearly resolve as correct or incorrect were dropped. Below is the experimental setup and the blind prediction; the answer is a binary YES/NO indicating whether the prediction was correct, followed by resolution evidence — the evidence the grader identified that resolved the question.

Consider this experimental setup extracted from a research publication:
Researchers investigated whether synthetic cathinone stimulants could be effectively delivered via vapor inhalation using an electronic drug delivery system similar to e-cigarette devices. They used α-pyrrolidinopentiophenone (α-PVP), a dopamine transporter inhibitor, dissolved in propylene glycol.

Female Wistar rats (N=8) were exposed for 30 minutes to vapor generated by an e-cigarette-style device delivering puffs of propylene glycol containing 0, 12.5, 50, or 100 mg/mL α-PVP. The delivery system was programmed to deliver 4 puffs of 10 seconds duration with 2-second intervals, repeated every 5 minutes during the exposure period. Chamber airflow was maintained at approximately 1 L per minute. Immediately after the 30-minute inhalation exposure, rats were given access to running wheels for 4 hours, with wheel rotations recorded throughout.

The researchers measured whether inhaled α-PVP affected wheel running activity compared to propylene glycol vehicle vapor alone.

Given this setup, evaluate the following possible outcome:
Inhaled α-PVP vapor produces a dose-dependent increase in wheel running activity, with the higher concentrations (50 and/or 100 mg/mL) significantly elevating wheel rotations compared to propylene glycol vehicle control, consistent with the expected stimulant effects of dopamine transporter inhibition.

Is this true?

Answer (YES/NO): NO